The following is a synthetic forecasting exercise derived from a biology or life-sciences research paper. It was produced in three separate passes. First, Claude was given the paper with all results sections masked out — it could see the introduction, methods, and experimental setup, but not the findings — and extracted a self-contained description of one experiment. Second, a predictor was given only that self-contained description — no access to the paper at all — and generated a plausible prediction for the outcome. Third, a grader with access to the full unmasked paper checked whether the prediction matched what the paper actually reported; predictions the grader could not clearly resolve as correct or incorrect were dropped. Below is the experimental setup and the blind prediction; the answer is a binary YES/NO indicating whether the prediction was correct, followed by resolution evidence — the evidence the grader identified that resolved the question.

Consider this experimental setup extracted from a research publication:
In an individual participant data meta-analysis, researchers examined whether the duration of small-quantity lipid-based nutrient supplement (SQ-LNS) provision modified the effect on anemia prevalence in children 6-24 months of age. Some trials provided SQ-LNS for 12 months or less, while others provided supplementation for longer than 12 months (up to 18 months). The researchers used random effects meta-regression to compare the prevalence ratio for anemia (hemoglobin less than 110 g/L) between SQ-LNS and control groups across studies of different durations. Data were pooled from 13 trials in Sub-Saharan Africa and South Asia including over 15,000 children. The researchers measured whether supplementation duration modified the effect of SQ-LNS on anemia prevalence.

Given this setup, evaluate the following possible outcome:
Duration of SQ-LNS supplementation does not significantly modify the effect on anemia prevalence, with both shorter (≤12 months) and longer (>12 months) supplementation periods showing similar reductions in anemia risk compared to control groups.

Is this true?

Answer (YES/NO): NO